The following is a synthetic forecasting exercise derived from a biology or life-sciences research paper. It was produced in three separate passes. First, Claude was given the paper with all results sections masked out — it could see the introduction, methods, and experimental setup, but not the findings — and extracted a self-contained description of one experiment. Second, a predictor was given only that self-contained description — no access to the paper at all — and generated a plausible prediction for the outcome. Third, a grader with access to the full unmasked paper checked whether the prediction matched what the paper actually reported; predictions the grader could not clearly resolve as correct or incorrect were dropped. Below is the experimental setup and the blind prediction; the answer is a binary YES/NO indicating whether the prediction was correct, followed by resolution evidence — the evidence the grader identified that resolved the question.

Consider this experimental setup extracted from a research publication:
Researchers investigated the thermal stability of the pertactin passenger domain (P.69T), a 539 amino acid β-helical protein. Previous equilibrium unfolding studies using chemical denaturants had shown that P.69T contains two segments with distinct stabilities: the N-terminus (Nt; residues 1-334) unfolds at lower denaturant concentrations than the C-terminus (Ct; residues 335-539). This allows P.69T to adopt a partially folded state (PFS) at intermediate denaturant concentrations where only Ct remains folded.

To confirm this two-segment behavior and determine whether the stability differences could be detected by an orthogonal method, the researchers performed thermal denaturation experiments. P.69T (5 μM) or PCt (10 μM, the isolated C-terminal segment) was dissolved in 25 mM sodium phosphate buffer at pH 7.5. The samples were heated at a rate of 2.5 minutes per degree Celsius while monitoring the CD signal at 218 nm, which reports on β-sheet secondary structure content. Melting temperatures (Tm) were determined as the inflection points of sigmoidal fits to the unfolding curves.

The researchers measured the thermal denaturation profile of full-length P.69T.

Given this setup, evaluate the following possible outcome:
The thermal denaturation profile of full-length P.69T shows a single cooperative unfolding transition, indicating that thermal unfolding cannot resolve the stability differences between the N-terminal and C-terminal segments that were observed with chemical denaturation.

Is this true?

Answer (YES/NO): NO